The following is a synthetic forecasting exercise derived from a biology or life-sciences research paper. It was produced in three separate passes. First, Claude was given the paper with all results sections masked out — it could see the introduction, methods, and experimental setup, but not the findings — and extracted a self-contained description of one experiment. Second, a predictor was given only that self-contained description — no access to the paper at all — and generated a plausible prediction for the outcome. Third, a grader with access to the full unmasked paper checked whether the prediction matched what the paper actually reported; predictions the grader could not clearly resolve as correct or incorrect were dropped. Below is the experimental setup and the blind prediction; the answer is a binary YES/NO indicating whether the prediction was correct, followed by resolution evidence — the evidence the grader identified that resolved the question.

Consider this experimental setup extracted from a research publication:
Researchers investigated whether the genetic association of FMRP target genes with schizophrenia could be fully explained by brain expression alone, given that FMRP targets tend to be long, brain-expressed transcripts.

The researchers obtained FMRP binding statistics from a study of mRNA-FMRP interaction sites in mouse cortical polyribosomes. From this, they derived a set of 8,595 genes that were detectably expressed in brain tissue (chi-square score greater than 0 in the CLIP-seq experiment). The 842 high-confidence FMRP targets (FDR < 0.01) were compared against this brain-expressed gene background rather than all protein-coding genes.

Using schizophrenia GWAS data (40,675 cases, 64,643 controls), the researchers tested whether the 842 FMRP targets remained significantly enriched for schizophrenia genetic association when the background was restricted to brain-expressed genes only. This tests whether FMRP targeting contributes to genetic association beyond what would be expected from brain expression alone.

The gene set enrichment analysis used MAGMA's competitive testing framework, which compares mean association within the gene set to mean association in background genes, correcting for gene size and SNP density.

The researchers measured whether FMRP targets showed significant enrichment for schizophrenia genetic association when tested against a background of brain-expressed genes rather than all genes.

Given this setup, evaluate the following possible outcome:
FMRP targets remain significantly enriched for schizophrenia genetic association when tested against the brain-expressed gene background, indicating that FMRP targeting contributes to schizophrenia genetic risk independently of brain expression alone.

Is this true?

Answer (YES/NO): YES